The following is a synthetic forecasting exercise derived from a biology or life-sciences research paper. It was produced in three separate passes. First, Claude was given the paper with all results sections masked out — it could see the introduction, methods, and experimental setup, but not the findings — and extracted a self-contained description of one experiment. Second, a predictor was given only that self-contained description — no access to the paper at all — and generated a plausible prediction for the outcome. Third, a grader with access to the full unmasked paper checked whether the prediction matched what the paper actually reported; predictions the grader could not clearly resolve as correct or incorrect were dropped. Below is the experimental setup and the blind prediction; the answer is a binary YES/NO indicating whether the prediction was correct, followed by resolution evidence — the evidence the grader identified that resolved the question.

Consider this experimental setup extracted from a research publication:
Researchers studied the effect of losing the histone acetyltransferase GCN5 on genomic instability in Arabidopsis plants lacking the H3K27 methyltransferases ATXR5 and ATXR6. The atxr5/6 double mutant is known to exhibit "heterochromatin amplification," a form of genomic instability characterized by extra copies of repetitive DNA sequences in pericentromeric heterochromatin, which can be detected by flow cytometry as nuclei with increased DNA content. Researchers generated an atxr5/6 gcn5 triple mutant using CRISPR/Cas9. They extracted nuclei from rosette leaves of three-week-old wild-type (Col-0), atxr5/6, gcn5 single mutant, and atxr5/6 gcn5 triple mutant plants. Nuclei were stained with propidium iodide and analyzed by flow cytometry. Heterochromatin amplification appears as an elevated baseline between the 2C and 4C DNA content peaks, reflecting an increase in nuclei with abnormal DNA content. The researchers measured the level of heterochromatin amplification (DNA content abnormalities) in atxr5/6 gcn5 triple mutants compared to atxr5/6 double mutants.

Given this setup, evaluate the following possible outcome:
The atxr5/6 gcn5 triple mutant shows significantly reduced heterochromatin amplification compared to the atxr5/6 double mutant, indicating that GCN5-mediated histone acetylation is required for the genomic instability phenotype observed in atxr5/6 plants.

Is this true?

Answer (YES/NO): YES